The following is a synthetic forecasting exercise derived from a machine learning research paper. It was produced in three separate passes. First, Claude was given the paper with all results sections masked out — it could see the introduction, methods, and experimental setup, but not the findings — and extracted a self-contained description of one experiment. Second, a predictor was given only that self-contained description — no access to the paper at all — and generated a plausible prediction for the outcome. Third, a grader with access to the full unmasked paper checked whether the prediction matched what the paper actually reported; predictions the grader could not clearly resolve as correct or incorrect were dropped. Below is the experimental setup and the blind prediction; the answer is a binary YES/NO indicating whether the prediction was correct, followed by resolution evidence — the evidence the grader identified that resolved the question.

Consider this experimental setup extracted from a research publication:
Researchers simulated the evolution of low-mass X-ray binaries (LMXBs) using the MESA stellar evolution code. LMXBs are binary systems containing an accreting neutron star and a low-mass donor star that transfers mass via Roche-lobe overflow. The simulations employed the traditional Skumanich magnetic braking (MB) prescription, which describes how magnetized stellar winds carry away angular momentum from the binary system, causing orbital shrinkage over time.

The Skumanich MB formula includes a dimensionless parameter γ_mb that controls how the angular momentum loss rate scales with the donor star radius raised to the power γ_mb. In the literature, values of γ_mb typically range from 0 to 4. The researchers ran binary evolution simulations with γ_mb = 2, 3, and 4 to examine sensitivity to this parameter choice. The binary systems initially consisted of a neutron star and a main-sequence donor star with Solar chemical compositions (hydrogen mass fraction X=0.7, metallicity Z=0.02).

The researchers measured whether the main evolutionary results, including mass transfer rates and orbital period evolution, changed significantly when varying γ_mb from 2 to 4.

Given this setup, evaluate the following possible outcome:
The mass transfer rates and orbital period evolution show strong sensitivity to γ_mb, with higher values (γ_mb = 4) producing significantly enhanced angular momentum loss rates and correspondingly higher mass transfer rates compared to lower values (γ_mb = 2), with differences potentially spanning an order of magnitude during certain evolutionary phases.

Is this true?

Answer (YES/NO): NO